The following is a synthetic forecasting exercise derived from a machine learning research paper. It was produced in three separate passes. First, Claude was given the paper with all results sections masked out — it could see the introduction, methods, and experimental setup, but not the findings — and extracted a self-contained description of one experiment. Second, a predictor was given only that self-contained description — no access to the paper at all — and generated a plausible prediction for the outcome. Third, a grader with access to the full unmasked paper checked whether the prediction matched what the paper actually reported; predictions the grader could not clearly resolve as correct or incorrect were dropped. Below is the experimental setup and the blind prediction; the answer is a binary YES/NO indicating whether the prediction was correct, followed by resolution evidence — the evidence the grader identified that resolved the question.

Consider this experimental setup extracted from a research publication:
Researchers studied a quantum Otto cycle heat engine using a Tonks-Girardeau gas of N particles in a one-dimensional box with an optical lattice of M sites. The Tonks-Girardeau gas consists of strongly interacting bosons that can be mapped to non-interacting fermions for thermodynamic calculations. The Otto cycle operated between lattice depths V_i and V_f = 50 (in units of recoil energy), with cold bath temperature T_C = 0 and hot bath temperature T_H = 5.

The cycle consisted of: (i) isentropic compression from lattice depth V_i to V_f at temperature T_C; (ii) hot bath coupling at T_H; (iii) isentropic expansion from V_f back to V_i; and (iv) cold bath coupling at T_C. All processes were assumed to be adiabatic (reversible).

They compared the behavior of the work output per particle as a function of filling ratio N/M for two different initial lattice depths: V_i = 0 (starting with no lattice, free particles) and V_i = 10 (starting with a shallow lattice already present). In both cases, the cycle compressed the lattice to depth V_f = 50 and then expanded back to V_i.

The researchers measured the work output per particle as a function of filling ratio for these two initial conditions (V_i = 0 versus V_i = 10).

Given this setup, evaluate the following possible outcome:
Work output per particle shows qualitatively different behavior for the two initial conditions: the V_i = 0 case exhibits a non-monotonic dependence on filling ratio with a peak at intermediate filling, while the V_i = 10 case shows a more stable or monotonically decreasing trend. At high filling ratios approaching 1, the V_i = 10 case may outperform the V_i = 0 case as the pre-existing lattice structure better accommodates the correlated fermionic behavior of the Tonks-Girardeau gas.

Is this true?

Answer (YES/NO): NO